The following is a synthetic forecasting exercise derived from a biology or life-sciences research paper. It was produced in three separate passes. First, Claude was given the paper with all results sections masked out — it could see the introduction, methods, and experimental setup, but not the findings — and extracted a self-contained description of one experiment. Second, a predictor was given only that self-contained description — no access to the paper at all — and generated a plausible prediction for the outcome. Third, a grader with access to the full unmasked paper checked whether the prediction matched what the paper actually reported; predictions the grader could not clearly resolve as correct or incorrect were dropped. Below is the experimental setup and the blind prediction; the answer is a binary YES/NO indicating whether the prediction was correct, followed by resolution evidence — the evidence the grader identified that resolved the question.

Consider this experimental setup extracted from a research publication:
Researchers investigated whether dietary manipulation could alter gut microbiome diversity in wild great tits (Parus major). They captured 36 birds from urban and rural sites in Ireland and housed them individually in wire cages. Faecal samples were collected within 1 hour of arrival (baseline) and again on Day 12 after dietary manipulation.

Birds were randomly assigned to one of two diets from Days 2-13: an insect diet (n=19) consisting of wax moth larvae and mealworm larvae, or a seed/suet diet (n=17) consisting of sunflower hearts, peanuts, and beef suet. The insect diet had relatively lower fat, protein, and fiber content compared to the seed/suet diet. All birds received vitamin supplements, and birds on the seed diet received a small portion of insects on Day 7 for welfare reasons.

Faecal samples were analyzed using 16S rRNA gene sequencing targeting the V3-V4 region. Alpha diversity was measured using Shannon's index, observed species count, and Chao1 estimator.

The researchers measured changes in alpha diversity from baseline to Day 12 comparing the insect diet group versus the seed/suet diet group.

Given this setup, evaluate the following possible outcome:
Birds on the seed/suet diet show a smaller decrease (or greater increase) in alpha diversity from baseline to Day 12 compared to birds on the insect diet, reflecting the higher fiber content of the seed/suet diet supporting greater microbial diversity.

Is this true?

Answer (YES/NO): YES